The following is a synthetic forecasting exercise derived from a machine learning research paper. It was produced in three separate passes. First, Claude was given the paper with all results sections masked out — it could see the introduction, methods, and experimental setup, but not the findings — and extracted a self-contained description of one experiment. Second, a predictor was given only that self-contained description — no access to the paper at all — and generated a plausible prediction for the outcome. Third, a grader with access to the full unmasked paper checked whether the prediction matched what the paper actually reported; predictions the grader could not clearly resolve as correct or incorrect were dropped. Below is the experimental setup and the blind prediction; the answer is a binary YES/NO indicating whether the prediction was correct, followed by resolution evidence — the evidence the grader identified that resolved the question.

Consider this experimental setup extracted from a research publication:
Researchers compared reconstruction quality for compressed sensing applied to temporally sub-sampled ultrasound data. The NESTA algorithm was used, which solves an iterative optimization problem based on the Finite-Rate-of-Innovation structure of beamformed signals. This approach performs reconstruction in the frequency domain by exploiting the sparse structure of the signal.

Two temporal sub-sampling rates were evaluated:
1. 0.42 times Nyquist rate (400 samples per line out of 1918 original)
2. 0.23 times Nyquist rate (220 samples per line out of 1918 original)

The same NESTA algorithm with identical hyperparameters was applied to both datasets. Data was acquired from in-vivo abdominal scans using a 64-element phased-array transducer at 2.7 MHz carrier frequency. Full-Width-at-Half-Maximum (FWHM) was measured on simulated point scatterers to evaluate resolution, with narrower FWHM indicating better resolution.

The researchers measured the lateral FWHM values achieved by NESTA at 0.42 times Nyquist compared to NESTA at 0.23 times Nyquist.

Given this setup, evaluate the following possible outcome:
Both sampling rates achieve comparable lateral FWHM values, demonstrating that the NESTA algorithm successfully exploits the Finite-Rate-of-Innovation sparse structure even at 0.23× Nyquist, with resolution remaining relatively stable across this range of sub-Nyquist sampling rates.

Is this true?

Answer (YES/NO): NO